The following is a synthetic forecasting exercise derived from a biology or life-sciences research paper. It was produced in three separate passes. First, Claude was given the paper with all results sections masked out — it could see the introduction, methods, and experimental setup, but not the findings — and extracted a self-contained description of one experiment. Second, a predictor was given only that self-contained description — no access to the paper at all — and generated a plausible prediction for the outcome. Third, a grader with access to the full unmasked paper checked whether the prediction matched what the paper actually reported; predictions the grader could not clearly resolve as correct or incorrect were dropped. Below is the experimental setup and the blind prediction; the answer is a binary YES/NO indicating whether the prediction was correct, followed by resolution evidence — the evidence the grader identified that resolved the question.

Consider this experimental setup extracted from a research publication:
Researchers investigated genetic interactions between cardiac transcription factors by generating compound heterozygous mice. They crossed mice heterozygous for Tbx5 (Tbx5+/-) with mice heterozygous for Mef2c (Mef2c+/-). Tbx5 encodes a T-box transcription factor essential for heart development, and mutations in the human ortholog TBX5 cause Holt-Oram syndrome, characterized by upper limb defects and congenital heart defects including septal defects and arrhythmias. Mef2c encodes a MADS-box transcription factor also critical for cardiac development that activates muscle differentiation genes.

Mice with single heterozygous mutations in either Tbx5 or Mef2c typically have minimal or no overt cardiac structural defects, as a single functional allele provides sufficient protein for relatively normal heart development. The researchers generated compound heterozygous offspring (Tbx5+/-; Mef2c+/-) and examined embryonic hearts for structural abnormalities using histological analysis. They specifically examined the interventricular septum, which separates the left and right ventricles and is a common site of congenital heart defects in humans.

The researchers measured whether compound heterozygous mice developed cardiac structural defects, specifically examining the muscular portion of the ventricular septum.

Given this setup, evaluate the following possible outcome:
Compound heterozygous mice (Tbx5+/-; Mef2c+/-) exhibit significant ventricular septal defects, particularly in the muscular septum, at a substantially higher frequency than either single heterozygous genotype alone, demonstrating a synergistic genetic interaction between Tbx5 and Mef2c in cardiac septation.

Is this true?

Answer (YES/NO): YES